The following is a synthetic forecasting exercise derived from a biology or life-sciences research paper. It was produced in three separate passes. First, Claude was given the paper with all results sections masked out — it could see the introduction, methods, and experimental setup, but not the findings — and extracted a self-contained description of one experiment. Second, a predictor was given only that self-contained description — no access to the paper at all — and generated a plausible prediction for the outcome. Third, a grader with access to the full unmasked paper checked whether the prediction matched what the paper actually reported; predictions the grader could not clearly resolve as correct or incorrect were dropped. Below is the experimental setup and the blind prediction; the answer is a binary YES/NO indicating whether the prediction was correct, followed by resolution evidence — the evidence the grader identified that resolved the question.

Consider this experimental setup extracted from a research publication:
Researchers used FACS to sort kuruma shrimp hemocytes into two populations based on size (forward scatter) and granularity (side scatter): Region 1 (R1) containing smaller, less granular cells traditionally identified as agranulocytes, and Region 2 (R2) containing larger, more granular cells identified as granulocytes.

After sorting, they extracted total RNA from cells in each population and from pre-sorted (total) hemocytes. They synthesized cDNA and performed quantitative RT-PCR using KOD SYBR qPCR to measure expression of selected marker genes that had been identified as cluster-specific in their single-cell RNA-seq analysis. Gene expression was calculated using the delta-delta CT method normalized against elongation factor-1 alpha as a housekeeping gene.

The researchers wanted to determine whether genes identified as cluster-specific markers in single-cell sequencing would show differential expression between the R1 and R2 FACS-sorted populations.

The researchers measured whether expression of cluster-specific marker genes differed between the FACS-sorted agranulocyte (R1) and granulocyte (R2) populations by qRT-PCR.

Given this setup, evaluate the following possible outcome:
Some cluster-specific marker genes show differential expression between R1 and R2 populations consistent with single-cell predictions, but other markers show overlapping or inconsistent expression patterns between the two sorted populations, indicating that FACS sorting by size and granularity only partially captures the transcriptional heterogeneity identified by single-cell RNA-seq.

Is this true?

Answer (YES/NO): YES